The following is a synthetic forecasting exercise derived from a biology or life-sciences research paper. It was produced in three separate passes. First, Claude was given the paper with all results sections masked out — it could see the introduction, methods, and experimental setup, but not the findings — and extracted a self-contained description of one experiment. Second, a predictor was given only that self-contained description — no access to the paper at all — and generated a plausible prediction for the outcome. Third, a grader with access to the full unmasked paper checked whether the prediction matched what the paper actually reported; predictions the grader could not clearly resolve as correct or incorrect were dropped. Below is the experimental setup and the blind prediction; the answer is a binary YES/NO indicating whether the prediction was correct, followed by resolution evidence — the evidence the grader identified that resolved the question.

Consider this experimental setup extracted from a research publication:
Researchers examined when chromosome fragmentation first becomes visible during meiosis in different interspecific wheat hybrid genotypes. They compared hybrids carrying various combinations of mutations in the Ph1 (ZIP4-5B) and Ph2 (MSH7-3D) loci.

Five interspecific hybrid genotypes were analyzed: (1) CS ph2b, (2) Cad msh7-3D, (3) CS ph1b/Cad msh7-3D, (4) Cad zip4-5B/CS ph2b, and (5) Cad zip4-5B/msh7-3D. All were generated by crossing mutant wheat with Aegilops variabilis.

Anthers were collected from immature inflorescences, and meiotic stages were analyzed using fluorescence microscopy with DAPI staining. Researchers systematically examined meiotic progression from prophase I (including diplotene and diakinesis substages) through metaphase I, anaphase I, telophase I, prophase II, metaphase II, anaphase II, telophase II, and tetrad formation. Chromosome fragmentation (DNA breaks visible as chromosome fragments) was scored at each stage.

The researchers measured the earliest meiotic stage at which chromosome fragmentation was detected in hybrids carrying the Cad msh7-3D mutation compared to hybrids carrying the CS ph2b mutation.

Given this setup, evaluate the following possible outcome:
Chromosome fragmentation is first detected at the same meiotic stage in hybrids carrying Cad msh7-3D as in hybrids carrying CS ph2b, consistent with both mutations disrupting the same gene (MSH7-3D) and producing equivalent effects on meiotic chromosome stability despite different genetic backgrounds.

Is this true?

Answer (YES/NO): NO